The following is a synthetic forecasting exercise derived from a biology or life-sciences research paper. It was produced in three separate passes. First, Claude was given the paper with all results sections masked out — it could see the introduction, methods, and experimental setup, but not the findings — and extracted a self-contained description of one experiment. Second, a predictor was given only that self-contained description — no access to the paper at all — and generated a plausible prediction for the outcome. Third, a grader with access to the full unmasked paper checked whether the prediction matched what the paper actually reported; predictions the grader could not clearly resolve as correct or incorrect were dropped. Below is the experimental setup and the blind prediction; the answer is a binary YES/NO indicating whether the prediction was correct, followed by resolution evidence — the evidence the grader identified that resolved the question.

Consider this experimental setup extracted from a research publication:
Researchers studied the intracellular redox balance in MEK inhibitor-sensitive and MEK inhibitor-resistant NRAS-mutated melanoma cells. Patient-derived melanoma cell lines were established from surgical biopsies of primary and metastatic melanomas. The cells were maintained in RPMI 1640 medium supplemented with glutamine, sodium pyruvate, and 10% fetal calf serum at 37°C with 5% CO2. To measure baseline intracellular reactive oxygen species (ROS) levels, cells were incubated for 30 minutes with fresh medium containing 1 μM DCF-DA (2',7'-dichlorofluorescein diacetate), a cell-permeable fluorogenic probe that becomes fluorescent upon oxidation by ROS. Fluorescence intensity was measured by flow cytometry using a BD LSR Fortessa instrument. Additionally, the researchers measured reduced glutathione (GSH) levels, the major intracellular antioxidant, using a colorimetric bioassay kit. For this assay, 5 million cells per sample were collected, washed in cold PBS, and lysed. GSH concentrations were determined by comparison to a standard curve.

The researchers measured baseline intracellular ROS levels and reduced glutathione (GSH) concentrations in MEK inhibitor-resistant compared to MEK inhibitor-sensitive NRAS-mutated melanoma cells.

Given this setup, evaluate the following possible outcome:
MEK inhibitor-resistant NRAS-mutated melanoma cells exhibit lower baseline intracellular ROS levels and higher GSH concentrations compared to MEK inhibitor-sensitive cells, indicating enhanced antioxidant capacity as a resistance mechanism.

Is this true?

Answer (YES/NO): NO